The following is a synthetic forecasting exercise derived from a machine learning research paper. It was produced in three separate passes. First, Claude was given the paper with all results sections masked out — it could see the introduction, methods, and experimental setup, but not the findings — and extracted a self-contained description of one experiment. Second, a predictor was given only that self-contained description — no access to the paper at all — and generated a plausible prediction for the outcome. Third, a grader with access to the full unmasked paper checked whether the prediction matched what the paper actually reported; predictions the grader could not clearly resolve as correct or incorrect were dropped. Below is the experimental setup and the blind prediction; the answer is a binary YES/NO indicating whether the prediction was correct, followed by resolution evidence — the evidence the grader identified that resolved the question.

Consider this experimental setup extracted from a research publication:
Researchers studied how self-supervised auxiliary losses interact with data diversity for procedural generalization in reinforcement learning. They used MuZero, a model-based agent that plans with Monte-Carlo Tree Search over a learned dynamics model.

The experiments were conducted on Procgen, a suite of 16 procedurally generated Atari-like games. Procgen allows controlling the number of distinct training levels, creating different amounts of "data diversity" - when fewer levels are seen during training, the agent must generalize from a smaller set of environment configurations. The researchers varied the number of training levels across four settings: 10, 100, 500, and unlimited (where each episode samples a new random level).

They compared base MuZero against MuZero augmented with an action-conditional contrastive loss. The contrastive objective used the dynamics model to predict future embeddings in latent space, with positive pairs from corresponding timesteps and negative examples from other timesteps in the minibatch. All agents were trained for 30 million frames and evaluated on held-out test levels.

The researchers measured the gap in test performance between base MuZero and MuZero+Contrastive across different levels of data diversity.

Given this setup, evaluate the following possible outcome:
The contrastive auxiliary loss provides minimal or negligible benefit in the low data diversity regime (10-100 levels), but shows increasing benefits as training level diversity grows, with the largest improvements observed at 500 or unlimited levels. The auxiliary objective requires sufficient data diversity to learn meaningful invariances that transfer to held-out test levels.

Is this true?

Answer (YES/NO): NO